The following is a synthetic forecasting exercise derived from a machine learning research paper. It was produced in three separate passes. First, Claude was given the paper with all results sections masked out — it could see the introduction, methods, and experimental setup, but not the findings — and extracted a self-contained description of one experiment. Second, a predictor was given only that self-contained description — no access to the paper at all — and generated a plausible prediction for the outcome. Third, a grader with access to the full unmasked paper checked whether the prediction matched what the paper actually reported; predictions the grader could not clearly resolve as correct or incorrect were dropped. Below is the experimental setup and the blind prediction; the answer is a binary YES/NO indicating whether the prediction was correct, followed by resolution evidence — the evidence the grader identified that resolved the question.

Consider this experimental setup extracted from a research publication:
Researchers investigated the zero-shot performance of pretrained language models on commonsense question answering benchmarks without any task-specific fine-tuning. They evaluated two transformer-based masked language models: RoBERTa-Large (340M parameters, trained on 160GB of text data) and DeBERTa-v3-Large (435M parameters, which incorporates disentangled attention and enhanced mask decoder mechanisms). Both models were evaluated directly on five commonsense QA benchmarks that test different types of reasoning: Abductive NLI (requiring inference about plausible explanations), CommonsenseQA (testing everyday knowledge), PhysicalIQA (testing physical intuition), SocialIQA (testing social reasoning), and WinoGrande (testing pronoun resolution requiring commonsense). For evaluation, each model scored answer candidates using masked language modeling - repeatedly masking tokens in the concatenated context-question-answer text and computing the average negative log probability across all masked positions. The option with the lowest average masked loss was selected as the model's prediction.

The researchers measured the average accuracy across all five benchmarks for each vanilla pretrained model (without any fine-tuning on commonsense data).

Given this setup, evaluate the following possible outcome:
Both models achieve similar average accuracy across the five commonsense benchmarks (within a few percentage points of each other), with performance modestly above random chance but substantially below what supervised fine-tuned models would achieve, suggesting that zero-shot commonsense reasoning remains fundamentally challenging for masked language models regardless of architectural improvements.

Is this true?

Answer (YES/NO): NO